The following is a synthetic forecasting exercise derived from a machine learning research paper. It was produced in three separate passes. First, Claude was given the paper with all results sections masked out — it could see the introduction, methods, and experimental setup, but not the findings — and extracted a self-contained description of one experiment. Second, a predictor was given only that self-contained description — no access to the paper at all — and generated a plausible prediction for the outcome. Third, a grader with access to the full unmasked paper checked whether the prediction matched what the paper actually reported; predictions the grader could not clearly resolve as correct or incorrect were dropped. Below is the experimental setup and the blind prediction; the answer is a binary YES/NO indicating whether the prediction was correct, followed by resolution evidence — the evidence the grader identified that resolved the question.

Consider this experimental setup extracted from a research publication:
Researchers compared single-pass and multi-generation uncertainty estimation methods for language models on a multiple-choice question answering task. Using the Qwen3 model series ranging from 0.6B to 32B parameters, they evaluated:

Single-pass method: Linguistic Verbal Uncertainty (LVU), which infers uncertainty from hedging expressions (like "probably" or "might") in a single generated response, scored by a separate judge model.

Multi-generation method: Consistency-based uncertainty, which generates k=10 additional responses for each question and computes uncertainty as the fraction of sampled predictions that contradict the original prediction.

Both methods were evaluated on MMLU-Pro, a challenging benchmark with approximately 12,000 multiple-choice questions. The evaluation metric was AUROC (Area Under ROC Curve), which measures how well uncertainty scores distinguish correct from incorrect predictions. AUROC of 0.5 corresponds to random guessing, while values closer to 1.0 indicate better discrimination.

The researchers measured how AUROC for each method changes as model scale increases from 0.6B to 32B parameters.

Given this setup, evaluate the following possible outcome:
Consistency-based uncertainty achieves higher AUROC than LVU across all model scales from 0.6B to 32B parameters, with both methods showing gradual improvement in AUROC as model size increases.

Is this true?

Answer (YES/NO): NO